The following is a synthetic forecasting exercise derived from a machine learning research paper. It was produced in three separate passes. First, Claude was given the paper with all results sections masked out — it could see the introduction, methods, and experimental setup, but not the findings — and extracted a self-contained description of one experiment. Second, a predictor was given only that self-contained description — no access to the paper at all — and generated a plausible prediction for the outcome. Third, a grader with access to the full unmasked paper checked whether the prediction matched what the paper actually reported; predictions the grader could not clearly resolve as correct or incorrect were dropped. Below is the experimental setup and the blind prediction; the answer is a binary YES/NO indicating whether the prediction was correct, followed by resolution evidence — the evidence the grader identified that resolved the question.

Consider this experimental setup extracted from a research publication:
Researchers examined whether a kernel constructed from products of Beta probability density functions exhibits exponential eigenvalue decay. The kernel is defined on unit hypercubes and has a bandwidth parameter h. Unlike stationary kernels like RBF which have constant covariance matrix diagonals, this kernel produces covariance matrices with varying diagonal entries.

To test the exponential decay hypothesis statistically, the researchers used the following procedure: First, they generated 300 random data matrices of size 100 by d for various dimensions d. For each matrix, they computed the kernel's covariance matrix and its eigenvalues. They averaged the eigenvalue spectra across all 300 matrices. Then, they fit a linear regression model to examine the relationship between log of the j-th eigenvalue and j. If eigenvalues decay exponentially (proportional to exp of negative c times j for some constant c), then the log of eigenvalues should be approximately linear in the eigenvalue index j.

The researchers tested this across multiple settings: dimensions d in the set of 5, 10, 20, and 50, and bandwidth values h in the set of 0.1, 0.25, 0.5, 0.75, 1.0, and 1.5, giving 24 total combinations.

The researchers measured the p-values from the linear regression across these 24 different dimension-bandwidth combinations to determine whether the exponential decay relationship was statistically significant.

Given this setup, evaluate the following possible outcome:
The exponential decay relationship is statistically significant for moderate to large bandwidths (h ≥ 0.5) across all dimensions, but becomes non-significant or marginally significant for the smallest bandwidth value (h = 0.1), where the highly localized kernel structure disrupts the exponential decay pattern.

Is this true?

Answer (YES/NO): NO